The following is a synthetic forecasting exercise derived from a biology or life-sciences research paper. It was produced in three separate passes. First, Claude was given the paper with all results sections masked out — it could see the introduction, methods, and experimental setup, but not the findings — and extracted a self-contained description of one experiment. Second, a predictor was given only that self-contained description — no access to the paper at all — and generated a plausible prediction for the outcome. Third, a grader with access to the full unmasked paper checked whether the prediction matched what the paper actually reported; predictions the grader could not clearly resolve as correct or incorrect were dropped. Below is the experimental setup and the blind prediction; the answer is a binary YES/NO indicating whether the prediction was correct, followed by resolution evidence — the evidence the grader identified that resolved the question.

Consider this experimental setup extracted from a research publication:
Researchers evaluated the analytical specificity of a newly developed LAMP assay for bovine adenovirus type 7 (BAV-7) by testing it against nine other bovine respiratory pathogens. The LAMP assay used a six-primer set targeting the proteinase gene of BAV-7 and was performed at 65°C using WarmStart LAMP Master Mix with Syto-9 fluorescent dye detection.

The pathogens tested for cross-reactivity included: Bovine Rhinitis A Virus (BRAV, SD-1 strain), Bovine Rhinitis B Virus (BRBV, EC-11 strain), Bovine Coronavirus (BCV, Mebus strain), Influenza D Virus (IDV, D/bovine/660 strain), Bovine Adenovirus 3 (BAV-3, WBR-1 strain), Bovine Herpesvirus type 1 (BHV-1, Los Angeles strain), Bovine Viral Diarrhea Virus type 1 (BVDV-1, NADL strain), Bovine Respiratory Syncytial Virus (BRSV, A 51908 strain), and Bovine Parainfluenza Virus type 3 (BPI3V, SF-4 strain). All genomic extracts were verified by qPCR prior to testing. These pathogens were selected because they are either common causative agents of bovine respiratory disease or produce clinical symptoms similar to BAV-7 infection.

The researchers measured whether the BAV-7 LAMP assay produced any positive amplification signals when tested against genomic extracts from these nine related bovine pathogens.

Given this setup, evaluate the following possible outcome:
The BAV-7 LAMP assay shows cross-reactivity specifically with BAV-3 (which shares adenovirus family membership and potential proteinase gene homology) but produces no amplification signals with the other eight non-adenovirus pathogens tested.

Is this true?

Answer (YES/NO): NO